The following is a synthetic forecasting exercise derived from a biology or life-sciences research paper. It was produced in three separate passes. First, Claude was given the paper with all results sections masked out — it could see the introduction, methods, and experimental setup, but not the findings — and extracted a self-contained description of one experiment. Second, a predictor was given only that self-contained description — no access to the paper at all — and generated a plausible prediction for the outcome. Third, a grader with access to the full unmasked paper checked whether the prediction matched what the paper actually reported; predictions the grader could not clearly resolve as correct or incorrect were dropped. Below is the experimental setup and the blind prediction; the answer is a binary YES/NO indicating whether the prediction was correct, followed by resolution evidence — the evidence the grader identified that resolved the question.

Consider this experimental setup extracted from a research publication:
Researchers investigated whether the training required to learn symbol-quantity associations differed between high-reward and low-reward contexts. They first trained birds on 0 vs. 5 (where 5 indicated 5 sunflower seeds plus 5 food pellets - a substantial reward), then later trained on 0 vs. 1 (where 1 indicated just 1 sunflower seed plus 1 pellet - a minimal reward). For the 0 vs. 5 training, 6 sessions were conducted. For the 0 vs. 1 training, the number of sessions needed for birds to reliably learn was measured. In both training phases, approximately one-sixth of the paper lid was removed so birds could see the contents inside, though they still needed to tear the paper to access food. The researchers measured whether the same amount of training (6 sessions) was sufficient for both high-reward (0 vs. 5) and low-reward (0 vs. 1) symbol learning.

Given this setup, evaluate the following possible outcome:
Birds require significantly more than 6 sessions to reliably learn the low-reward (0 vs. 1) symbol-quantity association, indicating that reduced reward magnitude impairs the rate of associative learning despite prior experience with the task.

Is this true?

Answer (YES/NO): YES